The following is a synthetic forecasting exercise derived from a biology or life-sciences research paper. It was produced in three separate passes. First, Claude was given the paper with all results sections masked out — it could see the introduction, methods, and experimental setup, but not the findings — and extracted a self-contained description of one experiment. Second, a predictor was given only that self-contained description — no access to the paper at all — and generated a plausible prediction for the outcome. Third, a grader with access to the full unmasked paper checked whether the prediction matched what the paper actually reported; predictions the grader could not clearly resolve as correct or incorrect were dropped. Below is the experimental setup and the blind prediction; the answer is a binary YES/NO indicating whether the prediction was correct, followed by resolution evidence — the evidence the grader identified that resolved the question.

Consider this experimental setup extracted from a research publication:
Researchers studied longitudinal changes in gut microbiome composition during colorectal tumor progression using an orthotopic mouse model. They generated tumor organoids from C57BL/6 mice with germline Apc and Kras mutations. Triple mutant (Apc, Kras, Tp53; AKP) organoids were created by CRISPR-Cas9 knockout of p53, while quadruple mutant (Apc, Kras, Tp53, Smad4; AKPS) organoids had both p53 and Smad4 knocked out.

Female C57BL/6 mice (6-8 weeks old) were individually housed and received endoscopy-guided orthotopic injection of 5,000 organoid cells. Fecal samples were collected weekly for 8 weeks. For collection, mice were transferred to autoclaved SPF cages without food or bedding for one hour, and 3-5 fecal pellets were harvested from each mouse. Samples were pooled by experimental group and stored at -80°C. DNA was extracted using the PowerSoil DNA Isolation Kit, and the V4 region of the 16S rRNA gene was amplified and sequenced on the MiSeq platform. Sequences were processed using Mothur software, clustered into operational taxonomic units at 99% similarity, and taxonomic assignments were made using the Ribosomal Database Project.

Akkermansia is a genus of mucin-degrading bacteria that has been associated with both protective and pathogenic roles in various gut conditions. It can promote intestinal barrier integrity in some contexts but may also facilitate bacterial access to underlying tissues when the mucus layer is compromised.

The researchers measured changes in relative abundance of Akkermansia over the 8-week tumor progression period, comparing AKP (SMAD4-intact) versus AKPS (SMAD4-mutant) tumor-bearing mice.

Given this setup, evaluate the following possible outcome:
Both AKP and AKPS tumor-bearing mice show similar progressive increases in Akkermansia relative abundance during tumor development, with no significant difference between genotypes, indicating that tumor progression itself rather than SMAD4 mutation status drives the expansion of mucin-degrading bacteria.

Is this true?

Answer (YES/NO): NO